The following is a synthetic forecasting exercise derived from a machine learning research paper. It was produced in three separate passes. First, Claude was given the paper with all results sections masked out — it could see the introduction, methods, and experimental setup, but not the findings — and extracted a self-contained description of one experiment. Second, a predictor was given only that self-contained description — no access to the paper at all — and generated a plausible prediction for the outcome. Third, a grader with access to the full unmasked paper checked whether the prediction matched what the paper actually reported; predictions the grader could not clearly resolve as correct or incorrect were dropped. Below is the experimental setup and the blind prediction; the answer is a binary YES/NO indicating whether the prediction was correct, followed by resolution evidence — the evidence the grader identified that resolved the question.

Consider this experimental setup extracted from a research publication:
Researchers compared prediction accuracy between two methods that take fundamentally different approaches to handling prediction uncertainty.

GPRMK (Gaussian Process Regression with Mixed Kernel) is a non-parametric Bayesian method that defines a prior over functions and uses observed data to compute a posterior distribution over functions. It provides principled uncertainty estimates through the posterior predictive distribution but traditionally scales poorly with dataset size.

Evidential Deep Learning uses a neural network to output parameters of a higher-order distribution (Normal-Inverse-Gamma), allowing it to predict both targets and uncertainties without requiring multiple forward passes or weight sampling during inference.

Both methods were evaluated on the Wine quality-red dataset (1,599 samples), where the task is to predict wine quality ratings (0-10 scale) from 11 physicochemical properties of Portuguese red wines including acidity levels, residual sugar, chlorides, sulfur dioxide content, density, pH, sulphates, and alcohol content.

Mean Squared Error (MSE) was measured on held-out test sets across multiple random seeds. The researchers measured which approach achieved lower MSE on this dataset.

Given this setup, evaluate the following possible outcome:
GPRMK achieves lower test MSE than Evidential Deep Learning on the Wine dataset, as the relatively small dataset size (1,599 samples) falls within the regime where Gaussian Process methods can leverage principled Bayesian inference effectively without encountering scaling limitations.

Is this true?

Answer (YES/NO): YES